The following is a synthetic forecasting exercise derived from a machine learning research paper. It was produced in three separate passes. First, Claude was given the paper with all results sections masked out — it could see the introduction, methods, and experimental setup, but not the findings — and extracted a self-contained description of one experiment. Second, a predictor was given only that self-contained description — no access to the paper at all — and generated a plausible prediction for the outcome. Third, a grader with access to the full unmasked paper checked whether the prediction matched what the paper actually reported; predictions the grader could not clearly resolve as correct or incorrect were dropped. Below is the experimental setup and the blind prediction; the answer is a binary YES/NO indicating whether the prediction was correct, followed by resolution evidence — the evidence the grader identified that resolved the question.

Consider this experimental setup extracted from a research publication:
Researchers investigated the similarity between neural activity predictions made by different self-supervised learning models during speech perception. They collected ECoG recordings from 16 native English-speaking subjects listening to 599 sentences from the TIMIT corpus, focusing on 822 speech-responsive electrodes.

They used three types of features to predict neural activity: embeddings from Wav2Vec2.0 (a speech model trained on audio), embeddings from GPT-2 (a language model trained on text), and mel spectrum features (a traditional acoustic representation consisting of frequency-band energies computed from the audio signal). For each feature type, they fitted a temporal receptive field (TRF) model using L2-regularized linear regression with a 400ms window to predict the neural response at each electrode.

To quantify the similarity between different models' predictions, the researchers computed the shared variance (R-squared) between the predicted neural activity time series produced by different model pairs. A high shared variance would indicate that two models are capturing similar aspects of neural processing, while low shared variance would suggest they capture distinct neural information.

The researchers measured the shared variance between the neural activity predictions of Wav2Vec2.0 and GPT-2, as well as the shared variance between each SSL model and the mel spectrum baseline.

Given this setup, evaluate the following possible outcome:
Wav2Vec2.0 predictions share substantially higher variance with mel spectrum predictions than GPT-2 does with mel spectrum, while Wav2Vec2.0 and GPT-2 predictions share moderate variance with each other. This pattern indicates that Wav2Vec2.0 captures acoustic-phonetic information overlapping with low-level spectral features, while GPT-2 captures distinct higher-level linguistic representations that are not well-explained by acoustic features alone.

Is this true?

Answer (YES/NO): NO